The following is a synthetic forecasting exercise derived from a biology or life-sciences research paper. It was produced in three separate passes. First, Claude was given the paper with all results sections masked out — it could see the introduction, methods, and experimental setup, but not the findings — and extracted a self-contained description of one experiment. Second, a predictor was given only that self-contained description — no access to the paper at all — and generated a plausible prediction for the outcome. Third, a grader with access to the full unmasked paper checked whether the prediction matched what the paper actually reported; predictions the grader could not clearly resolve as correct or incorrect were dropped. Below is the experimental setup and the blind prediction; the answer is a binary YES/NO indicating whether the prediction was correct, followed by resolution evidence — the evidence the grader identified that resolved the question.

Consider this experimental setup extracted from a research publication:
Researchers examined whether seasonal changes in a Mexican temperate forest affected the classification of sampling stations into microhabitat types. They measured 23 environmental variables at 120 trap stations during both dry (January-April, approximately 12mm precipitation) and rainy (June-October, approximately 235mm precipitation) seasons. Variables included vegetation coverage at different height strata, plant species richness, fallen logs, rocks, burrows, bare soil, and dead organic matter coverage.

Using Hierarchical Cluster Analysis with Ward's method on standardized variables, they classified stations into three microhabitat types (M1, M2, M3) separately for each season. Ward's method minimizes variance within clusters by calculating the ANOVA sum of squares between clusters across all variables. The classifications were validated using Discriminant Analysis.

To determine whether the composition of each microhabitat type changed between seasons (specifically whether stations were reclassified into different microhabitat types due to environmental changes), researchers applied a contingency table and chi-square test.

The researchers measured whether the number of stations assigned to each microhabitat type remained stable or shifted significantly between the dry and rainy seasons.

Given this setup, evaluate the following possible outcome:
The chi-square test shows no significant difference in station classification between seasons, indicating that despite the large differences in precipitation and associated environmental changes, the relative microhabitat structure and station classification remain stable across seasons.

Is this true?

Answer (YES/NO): NO